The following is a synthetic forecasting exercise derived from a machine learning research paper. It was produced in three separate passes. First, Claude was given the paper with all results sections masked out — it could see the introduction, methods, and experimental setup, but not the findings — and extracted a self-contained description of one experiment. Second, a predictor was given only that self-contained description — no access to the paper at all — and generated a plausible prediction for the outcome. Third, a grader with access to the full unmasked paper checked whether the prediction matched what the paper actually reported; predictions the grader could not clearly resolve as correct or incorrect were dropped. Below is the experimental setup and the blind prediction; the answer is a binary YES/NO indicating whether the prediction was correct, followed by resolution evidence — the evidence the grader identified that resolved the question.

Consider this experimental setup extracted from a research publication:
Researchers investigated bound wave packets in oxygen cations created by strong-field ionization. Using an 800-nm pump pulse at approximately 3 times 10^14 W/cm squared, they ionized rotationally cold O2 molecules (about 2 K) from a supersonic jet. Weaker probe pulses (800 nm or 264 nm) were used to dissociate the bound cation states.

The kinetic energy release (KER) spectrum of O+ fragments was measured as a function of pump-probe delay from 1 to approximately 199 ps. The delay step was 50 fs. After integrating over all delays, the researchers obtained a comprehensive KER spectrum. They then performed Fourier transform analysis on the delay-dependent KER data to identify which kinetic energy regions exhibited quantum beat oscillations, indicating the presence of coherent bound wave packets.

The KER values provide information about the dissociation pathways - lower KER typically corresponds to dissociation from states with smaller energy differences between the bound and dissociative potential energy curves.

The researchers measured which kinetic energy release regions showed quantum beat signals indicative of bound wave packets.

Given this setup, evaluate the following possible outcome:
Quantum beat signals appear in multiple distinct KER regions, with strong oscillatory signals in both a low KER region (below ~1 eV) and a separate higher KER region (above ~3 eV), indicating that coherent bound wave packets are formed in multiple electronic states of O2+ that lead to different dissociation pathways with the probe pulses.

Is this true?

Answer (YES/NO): YES